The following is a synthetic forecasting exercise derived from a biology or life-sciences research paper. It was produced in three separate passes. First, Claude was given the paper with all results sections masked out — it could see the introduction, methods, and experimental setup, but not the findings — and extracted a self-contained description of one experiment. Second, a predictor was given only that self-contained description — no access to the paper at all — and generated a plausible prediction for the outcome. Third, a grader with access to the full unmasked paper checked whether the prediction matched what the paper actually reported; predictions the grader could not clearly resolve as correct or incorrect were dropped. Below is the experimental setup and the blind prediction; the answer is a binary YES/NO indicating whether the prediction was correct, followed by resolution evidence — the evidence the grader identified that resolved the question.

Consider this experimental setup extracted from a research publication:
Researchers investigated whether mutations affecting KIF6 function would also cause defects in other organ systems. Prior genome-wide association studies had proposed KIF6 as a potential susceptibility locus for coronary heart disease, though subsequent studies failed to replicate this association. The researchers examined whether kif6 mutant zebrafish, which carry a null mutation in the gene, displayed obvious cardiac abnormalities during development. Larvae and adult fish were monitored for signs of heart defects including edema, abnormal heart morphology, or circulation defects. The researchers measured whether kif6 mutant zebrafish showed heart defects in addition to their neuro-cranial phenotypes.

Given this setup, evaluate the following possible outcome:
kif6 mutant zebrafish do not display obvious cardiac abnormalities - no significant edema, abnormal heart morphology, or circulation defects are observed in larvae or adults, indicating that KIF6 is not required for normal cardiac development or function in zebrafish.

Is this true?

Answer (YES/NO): YES